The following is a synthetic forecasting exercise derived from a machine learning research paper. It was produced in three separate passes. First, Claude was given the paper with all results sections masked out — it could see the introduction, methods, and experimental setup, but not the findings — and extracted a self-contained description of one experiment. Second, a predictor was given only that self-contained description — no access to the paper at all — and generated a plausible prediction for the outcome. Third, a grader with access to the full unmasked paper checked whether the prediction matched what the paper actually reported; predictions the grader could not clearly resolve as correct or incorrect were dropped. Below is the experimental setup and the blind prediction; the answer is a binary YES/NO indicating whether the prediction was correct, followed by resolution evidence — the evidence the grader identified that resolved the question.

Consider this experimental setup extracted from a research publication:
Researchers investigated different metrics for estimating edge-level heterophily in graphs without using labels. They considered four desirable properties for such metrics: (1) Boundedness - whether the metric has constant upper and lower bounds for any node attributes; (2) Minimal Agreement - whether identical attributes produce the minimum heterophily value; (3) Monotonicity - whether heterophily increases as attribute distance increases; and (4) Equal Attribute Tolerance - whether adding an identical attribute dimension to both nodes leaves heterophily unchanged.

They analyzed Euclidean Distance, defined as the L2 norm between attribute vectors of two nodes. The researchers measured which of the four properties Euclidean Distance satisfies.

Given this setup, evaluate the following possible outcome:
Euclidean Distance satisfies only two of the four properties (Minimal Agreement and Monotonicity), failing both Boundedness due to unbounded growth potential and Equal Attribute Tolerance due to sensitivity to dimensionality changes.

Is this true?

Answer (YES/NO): NO